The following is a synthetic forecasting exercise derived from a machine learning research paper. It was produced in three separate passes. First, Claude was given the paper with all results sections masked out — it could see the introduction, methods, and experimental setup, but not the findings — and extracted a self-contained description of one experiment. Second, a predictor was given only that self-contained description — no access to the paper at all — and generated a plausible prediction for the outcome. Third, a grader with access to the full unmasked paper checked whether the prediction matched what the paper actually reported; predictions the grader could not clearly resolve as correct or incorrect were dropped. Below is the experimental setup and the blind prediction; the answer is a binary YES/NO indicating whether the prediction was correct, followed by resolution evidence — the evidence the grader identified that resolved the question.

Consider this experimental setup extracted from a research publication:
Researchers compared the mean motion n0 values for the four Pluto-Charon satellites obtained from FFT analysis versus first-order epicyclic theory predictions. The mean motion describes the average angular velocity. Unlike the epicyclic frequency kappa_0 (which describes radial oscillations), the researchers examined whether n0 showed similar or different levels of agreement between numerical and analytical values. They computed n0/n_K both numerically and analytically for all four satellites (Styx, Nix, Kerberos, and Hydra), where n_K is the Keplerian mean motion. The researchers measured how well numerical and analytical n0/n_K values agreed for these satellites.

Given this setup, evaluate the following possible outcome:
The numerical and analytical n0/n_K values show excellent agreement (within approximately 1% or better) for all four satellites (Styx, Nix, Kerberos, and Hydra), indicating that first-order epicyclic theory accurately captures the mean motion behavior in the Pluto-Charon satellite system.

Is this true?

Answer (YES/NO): YES